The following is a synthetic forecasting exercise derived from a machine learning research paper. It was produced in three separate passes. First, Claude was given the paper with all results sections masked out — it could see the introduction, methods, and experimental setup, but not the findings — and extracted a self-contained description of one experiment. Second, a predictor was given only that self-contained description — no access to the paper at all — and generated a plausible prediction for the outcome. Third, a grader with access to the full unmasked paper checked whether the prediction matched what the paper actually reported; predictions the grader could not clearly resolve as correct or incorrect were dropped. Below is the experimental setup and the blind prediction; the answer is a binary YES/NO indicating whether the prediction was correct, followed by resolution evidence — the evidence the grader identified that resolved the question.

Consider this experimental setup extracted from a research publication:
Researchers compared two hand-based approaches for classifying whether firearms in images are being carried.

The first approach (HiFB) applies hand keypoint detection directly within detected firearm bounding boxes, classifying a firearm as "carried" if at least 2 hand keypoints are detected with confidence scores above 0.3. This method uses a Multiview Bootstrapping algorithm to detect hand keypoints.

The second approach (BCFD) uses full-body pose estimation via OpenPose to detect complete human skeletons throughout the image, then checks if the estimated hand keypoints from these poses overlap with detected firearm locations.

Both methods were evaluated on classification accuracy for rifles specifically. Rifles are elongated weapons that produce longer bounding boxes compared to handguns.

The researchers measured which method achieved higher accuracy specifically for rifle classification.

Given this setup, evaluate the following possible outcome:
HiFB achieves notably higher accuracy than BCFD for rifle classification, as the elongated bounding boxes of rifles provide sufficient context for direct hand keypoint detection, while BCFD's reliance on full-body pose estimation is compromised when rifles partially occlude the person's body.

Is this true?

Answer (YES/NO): NO